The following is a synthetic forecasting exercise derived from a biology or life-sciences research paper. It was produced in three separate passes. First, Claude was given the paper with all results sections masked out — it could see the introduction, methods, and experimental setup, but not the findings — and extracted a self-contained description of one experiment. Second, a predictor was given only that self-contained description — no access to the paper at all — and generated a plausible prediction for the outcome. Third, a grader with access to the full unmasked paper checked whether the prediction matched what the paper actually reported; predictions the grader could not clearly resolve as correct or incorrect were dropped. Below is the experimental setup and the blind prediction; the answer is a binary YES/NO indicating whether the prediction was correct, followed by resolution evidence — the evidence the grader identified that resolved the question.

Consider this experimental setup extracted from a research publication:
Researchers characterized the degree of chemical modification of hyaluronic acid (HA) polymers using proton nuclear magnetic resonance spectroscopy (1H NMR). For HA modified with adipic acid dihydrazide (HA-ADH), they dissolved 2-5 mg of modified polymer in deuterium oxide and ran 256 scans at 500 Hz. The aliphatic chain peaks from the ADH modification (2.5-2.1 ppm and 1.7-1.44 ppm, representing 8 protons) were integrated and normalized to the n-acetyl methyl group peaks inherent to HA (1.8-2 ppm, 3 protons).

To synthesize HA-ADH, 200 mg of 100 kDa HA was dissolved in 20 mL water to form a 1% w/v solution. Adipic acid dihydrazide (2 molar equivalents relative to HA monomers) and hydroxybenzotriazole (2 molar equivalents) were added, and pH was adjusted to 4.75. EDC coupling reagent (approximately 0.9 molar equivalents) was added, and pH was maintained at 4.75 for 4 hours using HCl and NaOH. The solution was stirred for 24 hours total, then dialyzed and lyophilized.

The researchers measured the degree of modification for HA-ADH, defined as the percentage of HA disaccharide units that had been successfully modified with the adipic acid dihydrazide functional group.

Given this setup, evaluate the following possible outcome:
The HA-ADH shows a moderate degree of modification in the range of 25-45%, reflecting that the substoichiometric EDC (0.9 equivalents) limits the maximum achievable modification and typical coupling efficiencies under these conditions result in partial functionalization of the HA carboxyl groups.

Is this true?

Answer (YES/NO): NO